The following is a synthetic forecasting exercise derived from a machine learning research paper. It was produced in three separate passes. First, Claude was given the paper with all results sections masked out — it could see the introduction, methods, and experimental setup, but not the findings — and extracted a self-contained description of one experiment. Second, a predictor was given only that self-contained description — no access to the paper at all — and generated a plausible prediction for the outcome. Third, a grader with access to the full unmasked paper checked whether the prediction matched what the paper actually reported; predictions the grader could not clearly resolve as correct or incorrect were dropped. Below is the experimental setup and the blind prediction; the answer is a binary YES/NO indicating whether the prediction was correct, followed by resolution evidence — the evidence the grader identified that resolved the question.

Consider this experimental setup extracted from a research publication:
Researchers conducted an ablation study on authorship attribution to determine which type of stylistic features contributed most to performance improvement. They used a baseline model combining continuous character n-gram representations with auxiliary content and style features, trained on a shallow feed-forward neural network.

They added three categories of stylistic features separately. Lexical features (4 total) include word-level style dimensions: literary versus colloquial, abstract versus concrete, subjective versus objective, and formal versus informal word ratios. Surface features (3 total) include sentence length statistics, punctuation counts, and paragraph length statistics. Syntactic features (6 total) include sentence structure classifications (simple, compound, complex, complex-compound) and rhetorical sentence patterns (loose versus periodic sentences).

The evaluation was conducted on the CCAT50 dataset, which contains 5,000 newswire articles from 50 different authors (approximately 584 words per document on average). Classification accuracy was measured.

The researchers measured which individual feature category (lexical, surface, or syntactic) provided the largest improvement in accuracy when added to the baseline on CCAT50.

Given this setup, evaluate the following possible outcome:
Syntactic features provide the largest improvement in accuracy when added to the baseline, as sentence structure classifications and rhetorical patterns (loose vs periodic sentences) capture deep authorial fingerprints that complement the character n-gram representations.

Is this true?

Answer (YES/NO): NO